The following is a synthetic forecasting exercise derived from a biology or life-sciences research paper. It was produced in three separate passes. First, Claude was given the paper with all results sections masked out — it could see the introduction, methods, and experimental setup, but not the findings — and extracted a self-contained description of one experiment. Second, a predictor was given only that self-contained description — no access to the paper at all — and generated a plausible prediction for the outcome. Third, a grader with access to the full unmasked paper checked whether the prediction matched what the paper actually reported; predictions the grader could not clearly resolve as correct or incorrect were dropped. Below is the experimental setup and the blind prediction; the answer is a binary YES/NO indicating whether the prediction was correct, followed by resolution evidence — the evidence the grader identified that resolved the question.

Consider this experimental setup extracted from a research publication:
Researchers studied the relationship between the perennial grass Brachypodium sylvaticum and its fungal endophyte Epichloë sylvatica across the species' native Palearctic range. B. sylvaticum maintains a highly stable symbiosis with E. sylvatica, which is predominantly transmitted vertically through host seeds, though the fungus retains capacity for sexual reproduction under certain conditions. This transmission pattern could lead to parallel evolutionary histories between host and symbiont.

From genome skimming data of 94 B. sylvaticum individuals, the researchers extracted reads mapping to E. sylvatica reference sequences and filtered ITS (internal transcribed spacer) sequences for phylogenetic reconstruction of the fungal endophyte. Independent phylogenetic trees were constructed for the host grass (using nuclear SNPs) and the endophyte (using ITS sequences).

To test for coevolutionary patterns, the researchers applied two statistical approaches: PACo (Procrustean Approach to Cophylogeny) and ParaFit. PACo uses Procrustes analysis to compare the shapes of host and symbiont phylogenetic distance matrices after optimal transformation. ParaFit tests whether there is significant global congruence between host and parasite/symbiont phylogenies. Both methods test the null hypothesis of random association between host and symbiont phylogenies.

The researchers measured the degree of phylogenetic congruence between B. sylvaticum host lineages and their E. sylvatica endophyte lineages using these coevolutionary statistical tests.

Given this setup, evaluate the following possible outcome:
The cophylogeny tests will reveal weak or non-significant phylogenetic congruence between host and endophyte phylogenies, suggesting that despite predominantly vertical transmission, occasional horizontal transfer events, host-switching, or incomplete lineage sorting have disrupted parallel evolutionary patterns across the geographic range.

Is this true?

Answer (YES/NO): NO